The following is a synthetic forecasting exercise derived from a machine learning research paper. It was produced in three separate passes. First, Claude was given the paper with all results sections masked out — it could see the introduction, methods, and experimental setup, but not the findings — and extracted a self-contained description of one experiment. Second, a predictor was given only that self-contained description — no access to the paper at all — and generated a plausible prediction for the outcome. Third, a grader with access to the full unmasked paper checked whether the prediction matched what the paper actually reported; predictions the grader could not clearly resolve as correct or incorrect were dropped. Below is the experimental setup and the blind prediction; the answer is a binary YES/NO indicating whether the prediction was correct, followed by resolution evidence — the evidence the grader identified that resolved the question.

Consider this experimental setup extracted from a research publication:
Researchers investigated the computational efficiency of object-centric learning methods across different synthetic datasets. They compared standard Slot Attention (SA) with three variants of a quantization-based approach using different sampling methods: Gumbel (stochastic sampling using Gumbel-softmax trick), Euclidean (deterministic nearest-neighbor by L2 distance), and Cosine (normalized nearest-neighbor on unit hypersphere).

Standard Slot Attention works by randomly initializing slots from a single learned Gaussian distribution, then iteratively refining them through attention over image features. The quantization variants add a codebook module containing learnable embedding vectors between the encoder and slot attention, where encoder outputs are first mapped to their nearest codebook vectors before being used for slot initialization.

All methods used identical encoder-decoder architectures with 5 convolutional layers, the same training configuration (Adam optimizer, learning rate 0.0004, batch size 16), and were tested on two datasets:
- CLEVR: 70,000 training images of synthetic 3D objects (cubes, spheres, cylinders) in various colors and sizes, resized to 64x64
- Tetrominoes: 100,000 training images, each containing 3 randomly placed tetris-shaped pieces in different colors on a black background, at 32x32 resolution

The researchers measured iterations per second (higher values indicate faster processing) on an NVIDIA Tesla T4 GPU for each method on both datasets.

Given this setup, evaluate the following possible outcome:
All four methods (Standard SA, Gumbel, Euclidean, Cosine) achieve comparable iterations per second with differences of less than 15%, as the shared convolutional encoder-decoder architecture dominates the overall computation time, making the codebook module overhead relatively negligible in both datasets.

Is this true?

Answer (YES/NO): NO